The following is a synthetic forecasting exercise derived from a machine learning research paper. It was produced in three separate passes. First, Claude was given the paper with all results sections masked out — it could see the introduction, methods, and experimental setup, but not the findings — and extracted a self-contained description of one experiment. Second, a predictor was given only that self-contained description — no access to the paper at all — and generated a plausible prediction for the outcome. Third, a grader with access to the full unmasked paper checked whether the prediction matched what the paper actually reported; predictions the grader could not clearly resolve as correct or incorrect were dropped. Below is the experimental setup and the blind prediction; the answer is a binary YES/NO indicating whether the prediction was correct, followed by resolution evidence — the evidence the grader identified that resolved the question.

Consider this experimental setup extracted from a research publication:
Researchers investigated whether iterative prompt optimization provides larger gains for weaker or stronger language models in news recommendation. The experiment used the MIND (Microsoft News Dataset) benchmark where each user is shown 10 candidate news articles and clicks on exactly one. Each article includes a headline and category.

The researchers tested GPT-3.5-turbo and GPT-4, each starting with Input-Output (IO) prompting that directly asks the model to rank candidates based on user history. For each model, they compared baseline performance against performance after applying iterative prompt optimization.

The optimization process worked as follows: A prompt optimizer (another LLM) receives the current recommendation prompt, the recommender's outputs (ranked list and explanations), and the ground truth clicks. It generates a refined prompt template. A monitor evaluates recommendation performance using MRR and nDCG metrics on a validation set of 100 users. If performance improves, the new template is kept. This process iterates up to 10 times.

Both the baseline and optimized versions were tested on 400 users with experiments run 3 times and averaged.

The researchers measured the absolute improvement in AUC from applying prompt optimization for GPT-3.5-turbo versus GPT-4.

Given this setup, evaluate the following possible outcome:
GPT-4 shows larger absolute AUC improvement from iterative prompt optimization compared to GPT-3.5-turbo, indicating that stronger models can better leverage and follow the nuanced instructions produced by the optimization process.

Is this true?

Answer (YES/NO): YES